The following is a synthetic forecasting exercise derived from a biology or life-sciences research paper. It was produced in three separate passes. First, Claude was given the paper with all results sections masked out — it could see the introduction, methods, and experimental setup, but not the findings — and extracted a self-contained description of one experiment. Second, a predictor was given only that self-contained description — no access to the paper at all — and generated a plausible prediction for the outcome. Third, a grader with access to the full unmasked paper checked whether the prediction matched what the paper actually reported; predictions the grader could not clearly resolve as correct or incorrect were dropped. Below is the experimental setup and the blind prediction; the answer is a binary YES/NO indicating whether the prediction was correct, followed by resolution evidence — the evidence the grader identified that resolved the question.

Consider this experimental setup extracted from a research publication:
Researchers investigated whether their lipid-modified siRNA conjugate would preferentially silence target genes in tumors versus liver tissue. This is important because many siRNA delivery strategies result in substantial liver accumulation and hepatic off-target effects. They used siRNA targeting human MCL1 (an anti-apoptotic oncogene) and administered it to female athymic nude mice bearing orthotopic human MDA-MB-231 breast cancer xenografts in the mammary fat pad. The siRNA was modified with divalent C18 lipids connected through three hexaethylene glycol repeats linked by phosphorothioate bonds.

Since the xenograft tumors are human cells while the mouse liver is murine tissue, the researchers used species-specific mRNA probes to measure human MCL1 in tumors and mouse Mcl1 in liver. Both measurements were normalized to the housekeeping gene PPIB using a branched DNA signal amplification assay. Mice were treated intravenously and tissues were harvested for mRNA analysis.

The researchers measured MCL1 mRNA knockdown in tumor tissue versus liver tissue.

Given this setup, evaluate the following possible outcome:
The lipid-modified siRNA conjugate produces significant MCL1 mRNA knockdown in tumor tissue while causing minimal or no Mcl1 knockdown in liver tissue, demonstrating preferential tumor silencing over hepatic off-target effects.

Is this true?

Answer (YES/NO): YES